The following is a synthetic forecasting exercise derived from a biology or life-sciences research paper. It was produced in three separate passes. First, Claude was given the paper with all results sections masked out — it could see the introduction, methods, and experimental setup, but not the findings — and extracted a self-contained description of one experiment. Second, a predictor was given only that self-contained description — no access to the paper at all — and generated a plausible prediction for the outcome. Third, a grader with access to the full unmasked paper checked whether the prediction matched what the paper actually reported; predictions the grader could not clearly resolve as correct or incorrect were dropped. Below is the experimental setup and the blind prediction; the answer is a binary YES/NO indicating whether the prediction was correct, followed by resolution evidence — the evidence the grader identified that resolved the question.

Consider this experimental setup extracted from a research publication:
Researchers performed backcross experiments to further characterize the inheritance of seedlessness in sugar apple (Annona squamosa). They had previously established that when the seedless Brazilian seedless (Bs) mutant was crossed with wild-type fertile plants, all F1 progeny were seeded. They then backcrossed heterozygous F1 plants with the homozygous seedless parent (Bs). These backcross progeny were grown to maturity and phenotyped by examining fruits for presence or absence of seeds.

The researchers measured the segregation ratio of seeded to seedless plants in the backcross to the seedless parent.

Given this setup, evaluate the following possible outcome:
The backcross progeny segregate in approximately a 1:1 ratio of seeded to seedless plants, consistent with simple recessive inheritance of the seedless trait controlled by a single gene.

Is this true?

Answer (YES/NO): YES